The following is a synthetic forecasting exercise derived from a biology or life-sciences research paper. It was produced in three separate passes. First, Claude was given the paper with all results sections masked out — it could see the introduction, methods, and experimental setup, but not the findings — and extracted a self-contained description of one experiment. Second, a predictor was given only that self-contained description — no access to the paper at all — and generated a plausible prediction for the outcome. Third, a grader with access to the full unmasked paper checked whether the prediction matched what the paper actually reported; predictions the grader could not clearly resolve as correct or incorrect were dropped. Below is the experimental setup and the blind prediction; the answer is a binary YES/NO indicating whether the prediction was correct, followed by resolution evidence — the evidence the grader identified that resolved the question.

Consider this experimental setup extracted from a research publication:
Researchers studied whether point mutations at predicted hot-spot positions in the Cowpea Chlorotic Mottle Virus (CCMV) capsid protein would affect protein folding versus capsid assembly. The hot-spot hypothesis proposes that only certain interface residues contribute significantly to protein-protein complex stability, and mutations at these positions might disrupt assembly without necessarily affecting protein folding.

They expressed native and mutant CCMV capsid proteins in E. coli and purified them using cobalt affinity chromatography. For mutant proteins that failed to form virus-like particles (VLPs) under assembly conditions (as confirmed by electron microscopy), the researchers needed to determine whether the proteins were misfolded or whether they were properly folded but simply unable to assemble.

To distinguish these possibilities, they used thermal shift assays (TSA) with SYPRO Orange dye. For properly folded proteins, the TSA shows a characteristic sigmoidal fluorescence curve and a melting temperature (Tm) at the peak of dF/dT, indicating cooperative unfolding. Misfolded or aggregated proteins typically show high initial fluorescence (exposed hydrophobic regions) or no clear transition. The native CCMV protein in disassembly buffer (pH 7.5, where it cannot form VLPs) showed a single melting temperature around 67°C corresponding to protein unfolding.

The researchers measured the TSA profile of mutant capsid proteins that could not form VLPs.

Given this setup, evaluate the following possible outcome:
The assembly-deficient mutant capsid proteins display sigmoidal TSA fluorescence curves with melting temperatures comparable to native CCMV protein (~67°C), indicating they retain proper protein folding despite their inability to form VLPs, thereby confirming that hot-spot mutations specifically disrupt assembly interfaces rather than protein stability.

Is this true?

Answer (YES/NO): NO